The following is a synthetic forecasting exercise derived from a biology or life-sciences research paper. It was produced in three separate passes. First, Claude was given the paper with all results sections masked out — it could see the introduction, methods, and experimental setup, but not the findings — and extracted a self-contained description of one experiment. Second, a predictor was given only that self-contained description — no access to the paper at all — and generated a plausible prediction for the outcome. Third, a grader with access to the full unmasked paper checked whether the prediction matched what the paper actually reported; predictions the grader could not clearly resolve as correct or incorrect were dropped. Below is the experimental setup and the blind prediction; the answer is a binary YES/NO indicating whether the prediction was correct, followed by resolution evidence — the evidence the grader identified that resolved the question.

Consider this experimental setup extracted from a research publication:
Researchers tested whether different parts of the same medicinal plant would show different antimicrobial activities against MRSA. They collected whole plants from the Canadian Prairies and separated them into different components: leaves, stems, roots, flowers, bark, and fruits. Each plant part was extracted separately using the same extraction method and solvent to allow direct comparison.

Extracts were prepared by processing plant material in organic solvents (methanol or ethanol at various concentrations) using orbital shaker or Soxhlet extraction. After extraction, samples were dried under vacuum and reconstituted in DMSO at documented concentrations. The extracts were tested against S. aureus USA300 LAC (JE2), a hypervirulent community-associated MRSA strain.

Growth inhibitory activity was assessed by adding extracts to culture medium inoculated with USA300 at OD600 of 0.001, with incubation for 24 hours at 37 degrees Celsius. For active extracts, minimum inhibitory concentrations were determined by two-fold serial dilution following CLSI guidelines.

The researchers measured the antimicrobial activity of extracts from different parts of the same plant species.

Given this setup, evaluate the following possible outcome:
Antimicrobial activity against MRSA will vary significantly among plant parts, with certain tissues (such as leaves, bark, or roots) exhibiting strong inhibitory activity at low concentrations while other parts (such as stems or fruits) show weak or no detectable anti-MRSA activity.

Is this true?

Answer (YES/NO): YES